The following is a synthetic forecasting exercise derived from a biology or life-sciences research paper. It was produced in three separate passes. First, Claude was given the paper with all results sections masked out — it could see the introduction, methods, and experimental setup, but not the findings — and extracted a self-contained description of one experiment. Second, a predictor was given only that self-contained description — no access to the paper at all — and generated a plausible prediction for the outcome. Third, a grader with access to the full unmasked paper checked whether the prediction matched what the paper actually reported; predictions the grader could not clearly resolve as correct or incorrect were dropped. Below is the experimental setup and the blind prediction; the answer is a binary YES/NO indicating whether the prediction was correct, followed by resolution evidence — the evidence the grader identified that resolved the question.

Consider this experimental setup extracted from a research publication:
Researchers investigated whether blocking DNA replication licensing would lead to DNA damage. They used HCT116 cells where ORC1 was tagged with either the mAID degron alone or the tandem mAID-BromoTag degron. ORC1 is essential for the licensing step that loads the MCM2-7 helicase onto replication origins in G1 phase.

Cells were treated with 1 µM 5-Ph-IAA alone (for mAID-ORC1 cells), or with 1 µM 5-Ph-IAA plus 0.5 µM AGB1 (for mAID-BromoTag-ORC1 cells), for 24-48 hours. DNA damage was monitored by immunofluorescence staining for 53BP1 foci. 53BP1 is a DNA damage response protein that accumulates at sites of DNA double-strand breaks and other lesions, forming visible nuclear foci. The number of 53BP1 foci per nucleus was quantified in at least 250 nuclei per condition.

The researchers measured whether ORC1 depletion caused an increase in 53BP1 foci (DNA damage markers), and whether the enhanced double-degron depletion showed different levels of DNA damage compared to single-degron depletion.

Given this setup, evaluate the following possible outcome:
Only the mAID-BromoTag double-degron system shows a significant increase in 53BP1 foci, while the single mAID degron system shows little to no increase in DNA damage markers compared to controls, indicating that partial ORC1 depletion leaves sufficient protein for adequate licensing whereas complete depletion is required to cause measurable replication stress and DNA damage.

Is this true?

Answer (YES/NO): NO